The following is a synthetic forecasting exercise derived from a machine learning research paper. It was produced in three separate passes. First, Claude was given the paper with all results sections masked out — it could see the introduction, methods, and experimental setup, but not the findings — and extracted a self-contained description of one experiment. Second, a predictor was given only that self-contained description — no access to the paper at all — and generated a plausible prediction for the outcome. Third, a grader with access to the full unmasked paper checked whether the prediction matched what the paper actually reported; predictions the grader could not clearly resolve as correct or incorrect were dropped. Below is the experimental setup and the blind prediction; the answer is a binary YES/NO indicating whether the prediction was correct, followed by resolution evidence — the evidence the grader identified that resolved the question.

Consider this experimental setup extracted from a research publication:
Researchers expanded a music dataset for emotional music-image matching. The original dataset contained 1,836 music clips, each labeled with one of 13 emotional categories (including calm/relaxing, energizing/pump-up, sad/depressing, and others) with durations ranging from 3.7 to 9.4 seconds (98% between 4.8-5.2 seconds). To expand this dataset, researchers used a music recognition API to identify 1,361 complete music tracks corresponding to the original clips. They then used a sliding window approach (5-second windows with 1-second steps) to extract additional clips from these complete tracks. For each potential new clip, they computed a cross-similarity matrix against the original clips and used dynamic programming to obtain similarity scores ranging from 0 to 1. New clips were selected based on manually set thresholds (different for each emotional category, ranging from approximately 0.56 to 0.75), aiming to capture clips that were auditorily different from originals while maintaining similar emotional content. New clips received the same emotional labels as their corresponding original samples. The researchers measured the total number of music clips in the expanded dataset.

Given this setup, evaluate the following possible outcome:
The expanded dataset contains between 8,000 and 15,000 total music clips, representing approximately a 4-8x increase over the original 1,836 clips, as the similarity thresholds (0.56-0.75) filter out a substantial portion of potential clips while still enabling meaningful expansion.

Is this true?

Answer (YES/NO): YES